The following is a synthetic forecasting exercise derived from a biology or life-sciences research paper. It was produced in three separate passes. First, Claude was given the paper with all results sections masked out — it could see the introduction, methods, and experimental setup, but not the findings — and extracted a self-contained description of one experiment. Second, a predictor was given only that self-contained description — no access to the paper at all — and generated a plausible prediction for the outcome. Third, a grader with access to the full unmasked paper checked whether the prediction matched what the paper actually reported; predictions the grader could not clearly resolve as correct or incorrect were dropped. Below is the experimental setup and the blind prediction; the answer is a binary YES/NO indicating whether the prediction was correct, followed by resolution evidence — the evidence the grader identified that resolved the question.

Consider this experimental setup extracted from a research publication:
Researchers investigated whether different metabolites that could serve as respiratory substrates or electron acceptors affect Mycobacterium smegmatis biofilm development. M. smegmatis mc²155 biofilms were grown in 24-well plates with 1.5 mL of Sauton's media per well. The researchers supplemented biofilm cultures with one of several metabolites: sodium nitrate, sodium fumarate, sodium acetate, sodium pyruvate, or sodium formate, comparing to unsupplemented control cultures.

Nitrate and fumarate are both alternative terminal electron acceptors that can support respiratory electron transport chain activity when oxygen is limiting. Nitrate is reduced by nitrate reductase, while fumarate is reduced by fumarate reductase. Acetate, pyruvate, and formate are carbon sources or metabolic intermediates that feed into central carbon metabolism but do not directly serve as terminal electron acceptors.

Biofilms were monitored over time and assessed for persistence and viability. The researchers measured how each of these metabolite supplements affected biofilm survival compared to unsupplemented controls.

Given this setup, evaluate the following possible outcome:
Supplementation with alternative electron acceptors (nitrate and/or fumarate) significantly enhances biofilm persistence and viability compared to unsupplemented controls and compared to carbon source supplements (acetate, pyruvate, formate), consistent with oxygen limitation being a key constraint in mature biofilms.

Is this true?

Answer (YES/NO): YES